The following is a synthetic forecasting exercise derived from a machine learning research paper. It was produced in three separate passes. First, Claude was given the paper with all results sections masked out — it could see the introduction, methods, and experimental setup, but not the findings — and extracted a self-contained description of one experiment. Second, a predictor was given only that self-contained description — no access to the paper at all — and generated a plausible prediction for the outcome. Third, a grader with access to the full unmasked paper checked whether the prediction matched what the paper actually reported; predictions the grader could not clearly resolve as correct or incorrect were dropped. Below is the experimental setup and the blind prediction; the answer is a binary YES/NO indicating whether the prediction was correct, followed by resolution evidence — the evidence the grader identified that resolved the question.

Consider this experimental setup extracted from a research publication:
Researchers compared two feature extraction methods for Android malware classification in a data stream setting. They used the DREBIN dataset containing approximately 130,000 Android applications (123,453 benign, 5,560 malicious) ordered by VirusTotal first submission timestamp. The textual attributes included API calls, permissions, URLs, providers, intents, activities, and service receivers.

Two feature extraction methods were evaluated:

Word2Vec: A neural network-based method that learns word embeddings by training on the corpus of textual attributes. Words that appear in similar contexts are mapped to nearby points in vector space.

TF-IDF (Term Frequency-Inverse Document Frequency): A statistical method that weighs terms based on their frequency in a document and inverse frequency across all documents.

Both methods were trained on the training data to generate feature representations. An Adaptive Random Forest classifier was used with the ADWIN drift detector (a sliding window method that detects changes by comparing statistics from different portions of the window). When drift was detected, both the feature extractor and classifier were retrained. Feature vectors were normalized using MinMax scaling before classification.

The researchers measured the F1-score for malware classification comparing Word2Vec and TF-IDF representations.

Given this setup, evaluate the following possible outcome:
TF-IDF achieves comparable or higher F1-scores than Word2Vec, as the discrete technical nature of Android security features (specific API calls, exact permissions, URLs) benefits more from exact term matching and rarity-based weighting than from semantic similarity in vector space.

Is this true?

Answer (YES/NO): YES